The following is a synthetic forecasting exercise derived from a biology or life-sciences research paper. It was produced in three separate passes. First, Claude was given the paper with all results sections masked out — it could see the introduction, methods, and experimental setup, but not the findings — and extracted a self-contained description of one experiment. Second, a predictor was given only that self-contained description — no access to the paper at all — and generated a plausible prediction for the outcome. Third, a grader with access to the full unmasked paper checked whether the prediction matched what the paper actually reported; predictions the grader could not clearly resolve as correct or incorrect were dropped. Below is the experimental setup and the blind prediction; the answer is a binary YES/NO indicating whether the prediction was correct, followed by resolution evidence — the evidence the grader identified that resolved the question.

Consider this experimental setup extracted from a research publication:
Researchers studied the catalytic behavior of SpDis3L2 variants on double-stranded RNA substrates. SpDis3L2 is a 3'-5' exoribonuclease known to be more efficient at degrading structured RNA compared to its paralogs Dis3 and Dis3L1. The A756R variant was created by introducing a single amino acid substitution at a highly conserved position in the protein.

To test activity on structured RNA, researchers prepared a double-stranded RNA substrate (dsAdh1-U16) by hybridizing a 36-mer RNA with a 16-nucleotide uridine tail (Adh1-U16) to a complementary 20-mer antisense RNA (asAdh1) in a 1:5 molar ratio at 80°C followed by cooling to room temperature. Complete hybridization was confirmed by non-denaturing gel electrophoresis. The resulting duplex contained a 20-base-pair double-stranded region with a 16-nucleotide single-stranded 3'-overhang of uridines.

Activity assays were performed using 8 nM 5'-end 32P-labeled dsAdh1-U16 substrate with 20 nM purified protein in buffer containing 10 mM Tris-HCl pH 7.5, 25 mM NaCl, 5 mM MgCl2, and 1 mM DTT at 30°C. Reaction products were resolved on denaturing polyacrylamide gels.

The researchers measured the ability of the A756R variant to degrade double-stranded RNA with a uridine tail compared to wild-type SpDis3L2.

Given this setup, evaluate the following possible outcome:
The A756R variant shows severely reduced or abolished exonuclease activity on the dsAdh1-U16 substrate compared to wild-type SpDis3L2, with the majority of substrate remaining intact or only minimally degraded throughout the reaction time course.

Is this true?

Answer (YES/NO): NO